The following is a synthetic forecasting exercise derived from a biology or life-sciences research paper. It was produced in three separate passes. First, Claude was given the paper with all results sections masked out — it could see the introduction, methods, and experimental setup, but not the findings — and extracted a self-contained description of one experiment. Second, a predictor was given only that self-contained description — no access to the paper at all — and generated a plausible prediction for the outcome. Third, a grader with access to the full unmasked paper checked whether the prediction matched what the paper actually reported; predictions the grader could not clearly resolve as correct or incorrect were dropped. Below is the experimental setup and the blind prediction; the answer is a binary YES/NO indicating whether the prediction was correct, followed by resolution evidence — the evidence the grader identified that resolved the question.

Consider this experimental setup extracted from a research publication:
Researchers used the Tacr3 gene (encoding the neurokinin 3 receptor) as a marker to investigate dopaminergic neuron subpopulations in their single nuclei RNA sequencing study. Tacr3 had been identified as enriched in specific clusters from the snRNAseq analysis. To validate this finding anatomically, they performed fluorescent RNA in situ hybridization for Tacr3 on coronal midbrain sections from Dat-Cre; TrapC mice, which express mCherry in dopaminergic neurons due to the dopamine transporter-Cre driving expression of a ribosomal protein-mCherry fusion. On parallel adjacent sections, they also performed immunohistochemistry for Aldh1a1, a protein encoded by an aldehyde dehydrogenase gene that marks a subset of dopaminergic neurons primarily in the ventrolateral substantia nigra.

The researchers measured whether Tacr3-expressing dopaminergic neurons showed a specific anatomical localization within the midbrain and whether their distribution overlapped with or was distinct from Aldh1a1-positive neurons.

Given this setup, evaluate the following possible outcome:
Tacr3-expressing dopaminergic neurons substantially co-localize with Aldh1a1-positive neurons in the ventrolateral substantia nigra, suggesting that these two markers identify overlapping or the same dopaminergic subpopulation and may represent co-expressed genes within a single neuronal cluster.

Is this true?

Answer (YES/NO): NO